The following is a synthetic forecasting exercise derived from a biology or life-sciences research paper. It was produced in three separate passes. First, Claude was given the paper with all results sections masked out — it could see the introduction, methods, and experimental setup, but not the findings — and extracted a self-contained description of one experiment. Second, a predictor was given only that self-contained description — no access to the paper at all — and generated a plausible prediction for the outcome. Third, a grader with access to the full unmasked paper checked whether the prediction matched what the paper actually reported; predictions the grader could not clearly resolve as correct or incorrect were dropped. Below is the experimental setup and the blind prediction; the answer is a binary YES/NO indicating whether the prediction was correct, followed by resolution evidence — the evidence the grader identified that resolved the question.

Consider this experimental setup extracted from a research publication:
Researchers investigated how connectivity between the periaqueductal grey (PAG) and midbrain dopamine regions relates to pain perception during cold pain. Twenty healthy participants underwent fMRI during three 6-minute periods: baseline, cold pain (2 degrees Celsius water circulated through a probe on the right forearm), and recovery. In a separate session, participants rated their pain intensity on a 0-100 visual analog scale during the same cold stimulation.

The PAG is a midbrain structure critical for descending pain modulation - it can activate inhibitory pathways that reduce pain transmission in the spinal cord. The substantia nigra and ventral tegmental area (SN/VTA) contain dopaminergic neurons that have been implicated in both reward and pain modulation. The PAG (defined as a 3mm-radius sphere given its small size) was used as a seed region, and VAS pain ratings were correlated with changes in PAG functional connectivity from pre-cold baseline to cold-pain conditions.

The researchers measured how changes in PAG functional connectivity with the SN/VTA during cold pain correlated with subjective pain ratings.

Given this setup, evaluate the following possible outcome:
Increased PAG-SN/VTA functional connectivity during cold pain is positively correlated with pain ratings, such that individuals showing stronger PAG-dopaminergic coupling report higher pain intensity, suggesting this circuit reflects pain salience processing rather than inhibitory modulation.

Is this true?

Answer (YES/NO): NO